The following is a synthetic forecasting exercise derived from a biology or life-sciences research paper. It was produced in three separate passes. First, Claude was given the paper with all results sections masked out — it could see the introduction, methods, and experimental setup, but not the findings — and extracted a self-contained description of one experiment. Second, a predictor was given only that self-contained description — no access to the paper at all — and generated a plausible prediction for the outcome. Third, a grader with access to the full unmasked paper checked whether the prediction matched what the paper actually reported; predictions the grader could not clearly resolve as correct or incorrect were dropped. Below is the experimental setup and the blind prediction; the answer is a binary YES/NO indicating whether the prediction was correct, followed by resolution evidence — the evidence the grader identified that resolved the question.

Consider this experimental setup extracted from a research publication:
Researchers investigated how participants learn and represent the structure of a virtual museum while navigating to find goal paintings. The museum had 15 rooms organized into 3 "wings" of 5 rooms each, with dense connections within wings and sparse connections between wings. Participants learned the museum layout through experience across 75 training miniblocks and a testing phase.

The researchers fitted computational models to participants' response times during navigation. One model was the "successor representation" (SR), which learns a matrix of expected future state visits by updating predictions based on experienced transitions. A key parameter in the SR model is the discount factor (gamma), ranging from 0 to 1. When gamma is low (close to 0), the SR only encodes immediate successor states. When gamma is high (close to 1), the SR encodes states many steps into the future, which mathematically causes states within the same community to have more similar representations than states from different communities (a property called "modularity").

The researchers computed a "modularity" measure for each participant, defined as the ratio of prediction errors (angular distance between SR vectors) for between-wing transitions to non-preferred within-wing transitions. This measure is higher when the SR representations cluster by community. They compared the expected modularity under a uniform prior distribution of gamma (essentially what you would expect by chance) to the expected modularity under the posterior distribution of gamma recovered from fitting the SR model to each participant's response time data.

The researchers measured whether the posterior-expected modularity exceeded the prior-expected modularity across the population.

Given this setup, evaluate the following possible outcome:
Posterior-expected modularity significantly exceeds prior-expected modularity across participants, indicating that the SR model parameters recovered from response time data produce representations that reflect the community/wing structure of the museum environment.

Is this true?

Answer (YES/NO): YES